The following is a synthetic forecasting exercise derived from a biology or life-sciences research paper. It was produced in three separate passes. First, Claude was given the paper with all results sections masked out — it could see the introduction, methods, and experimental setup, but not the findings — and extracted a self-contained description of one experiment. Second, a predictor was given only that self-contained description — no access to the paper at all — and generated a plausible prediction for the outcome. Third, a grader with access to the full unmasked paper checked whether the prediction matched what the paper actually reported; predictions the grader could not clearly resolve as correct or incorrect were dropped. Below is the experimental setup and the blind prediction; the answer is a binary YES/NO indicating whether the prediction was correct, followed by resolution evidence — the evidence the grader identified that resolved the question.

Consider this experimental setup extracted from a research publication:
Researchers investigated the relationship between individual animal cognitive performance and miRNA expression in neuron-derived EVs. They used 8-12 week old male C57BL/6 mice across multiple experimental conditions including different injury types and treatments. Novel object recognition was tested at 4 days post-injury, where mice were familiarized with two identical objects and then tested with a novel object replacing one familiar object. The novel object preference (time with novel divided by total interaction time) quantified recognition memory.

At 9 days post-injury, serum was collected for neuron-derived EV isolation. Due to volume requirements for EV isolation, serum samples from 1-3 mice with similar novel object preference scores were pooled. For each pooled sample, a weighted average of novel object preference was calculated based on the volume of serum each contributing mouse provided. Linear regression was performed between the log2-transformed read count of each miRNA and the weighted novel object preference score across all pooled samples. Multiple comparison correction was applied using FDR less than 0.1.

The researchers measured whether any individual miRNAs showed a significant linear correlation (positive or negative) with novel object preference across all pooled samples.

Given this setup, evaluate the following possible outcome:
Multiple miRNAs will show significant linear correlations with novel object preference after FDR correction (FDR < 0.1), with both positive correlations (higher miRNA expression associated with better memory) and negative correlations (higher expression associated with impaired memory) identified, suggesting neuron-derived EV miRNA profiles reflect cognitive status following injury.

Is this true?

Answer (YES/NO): NO